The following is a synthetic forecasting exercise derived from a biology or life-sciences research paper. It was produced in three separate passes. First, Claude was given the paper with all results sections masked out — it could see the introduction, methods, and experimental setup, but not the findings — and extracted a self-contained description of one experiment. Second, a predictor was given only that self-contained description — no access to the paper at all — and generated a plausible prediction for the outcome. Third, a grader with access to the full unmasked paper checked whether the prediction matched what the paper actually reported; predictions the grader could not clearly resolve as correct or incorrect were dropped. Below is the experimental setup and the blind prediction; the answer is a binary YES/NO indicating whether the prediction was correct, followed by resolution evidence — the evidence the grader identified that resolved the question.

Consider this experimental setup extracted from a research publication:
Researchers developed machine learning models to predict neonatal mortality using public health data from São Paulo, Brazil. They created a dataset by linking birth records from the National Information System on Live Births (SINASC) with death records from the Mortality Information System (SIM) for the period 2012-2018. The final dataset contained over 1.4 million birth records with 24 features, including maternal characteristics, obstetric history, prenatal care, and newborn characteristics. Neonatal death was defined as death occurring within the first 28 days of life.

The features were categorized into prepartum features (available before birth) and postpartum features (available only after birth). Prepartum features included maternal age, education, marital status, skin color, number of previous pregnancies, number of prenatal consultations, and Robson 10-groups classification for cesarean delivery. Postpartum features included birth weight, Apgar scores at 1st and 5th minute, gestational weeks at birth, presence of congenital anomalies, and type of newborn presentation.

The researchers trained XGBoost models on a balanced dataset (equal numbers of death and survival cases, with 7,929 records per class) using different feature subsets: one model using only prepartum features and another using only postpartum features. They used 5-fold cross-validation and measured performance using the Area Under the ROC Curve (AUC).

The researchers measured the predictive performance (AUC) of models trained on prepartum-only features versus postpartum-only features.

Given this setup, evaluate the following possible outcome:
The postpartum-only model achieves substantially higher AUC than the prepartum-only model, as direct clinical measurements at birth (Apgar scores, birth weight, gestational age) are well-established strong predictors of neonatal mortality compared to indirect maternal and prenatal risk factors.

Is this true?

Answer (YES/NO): YES